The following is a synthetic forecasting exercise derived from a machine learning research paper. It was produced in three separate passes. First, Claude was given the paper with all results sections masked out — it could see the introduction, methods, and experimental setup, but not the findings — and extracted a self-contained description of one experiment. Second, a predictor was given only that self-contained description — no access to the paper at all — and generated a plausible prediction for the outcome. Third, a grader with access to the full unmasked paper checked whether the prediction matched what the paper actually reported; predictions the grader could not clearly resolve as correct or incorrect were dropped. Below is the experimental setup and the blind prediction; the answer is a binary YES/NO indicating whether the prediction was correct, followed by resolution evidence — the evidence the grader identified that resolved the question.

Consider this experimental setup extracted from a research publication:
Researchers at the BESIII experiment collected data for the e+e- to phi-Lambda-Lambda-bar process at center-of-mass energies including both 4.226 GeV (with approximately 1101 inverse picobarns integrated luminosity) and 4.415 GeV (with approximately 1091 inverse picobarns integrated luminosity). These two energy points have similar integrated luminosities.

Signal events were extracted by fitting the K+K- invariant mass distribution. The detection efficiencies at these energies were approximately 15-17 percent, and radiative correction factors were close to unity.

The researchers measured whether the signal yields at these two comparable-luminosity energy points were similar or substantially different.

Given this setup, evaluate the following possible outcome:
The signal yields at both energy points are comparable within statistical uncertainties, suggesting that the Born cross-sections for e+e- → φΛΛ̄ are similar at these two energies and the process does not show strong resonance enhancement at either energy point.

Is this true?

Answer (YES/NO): NO